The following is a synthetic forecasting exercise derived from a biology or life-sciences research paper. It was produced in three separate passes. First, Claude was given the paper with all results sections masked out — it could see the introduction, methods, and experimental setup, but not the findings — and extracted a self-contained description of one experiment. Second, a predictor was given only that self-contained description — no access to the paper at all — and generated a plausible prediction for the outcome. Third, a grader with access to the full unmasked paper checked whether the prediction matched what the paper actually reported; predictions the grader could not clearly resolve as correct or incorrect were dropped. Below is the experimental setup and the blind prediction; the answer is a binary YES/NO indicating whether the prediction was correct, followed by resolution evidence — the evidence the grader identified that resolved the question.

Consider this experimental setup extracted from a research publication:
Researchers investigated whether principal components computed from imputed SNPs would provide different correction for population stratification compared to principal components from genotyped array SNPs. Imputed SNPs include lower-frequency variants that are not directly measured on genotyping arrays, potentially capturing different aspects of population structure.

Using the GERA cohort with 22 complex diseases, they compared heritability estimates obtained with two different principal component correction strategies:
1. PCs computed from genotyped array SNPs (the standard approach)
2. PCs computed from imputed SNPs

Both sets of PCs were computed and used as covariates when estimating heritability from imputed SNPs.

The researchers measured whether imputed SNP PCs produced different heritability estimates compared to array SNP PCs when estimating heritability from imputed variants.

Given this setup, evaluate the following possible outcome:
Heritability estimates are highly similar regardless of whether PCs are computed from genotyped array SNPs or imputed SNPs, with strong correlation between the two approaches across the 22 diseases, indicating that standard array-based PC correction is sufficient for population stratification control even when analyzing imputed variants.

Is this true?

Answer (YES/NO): NO